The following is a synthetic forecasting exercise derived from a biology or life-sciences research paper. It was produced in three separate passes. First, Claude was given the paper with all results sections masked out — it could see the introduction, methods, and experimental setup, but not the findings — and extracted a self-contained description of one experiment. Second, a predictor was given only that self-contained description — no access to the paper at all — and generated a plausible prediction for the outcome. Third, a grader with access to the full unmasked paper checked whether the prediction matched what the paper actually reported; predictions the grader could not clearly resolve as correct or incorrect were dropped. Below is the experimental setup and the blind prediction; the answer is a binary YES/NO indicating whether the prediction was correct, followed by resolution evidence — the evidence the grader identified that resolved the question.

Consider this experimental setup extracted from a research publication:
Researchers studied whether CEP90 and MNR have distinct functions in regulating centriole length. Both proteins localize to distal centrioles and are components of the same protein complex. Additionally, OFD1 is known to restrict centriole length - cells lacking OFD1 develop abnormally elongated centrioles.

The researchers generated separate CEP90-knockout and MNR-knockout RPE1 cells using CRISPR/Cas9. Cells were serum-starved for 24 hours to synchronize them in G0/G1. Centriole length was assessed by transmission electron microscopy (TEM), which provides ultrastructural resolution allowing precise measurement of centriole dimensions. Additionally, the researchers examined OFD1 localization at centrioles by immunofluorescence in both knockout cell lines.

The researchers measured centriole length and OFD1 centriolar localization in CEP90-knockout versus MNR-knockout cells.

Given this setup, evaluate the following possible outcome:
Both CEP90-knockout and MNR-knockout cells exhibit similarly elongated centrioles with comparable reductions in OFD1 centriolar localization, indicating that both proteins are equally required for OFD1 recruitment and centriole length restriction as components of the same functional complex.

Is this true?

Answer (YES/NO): NO